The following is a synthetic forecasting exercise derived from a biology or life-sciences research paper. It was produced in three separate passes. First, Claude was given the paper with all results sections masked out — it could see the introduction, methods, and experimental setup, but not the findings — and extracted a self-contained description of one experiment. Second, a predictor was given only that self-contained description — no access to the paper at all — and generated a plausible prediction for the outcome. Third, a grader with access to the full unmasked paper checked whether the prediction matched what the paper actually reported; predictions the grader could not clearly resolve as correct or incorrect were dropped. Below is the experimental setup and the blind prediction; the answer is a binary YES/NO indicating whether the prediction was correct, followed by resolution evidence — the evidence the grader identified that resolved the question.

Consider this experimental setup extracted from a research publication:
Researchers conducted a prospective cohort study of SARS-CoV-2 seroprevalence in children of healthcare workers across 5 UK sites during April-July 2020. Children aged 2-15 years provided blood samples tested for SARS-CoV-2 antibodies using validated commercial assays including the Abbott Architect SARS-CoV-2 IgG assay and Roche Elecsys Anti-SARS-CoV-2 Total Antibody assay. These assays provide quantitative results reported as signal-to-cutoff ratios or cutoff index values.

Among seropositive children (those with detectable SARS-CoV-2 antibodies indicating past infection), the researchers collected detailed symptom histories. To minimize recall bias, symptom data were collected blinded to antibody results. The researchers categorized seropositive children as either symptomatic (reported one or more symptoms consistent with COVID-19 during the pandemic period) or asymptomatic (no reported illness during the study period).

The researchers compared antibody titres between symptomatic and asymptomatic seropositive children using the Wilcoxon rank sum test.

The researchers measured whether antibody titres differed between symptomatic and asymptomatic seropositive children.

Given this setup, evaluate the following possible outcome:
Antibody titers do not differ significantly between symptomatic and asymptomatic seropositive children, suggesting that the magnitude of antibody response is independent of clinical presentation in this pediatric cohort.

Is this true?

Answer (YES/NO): NO